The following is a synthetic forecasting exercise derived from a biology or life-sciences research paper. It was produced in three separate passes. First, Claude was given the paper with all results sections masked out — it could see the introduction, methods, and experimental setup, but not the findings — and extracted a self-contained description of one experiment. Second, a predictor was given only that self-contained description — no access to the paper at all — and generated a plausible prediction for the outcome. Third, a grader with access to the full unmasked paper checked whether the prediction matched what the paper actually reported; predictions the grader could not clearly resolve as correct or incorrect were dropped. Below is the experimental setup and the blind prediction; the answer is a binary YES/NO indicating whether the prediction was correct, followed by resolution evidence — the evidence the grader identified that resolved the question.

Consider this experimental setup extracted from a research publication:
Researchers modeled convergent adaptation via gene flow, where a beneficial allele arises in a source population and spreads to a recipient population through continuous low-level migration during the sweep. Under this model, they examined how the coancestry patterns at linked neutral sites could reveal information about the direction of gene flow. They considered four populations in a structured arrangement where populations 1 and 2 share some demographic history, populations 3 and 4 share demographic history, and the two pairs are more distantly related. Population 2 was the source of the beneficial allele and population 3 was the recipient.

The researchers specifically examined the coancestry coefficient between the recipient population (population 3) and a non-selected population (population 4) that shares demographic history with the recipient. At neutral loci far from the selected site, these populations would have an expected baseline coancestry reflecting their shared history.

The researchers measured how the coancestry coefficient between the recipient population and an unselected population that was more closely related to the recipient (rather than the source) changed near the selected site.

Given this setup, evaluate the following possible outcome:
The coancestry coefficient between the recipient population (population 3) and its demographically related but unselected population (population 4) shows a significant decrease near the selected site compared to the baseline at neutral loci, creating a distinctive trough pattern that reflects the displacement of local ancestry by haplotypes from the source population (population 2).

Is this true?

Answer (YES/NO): YES